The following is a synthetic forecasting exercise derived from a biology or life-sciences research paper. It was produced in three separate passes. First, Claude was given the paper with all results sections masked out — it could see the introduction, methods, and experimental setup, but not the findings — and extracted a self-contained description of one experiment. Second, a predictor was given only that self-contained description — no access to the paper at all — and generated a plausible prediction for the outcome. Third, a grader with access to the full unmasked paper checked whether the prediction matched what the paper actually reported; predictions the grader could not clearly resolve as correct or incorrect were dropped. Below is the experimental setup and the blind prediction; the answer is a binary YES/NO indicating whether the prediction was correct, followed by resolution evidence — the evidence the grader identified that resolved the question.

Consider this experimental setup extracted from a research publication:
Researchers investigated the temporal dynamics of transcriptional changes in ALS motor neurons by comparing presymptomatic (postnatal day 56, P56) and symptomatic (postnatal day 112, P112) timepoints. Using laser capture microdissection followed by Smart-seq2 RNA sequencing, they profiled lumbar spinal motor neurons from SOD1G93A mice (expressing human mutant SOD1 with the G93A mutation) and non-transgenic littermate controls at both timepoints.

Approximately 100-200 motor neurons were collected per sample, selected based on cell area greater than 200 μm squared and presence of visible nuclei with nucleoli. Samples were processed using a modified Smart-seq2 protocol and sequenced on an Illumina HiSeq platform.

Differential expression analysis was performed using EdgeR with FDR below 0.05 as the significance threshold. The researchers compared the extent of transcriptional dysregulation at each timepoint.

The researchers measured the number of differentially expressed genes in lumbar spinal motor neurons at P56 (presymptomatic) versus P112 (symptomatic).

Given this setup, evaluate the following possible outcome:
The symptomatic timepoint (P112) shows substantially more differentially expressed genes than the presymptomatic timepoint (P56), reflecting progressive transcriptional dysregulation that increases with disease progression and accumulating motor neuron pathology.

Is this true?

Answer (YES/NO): YES